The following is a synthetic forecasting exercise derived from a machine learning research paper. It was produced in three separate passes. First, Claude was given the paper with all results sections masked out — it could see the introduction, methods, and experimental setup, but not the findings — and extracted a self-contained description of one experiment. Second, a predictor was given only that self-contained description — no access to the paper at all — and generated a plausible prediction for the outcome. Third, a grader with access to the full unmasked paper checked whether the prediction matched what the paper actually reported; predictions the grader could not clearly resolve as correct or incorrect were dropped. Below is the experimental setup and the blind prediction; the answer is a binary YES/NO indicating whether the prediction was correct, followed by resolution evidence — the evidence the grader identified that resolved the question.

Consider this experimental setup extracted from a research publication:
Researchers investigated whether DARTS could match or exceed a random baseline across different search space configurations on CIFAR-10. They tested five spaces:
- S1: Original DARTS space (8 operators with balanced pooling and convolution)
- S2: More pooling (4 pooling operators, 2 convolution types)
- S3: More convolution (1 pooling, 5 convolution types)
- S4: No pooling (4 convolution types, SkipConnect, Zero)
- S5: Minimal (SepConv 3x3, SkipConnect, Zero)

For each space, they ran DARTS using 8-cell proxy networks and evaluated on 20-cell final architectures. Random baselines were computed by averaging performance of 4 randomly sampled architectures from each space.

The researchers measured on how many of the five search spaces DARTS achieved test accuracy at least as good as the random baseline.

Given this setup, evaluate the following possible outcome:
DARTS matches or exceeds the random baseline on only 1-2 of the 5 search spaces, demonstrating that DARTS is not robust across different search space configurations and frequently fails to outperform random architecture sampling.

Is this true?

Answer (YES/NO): YES